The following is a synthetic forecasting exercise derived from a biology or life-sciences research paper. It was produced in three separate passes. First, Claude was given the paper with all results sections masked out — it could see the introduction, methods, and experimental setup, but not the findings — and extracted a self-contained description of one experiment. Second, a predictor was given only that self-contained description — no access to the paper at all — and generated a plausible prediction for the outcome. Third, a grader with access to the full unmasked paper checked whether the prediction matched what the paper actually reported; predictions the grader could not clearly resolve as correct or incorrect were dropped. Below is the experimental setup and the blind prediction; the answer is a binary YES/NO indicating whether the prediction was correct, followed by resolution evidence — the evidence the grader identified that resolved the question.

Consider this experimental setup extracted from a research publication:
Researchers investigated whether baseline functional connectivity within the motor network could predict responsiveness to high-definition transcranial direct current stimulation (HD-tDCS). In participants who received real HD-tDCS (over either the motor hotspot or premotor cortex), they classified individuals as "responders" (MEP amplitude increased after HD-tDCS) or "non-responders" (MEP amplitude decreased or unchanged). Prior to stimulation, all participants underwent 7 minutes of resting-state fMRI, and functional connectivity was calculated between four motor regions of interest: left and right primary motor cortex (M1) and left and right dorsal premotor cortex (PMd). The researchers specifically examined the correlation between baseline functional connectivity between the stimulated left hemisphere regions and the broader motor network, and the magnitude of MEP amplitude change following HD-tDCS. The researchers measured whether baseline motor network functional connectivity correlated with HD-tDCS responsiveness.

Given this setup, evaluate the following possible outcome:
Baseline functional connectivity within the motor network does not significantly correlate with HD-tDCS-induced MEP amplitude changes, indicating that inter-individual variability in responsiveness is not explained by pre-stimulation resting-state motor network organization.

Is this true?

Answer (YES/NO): YES